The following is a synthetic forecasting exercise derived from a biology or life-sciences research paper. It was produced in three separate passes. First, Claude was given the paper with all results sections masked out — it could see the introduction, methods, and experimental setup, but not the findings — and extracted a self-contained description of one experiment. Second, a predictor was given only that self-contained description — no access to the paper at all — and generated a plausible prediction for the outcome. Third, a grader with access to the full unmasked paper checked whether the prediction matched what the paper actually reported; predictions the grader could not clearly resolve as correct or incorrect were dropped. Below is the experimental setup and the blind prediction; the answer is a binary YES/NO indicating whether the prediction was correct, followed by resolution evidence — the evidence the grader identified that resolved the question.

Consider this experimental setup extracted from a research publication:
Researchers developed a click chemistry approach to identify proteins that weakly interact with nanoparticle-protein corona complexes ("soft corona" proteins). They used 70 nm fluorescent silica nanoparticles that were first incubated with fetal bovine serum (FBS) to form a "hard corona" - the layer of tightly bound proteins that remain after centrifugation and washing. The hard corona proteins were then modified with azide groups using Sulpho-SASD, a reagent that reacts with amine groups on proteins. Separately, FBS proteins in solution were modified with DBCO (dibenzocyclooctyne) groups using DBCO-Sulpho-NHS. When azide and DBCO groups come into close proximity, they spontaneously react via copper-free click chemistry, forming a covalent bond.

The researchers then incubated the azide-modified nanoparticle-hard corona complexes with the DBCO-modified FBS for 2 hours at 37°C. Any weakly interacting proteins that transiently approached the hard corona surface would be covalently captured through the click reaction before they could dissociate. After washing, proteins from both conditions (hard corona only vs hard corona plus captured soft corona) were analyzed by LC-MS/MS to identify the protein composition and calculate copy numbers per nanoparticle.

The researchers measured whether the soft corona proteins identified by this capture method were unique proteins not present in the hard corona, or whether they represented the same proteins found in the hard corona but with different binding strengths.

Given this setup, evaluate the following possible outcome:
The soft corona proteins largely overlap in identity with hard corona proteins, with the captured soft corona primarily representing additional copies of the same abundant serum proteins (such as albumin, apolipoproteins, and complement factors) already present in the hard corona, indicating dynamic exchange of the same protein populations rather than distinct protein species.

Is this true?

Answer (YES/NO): NO